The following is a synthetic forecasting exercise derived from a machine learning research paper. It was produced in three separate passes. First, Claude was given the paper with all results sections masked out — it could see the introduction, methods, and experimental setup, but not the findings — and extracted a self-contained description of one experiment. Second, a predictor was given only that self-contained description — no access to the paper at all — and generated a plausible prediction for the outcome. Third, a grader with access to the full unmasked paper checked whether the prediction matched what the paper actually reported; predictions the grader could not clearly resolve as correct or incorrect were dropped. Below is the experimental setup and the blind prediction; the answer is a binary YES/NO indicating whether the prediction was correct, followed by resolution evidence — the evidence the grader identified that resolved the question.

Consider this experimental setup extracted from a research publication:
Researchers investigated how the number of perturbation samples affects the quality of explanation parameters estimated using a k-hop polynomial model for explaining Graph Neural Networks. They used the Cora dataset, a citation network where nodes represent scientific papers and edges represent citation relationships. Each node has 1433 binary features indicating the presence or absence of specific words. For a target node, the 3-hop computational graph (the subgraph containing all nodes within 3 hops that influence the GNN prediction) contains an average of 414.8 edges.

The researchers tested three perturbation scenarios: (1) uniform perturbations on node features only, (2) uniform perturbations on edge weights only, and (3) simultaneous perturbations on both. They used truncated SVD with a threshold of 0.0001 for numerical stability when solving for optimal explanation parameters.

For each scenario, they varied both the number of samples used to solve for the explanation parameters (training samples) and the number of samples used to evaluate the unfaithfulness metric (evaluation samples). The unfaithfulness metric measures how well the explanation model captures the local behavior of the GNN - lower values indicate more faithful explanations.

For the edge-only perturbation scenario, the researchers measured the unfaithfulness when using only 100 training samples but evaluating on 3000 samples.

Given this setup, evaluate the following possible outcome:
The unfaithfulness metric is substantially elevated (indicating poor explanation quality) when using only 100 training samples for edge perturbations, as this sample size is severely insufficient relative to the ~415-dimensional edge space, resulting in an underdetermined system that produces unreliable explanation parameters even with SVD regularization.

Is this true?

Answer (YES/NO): NO